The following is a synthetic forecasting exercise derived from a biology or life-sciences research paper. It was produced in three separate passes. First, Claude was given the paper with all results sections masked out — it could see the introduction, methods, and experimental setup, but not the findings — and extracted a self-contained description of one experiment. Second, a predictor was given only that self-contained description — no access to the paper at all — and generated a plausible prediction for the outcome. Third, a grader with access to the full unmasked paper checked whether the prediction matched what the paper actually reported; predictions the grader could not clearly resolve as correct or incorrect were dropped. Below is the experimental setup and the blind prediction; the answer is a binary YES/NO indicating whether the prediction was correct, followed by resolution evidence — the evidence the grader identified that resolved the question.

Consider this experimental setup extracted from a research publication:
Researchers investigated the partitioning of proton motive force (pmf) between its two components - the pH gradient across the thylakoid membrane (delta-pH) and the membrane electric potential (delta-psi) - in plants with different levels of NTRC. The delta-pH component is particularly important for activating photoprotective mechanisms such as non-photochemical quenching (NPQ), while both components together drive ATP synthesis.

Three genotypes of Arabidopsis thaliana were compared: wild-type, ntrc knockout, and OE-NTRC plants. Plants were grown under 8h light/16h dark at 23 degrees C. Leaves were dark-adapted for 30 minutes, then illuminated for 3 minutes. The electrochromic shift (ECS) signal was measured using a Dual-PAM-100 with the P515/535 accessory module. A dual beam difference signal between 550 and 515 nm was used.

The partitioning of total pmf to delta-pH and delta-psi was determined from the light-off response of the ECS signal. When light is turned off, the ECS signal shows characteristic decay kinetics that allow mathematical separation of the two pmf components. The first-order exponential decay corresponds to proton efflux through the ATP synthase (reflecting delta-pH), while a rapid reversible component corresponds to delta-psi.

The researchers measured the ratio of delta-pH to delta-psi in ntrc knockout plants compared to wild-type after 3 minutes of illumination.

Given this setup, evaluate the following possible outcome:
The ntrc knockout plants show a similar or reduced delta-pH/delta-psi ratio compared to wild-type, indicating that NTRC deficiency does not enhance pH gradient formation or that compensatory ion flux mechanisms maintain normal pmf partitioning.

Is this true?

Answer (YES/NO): YES